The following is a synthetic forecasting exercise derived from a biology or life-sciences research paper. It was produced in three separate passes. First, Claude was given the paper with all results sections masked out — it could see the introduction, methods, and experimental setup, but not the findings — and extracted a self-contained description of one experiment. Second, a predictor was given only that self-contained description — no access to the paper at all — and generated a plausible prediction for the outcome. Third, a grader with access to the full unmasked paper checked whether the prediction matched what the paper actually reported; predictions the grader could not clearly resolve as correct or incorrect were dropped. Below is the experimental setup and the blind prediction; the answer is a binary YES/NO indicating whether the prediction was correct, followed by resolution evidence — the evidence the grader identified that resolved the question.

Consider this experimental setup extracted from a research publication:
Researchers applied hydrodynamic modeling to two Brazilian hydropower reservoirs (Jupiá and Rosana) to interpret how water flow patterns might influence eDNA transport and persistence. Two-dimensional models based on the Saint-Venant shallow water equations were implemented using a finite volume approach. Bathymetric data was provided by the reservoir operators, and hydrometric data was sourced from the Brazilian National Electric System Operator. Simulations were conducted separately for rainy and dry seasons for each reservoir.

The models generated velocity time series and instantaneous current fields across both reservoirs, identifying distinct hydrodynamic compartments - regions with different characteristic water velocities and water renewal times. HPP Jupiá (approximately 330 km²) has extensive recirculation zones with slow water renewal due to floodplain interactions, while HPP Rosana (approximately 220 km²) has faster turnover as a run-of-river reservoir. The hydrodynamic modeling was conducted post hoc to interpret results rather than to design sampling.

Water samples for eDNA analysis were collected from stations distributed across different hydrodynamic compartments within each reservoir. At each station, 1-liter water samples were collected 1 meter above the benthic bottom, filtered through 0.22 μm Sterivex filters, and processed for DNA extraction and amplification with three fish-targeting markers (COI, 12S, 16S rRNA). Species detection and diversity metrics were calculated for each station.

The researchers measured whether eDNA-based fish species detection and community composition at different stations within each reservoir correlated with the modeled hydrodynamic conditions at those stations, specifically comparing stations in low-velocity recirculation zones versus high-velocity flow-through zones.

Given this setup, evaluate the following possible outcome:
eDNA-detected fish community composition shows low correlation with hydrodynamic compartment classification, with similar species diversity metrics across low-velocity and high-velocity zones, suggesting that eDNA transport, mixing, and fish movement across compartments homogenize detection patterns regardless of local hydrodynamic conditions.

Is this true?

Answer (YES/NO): YES